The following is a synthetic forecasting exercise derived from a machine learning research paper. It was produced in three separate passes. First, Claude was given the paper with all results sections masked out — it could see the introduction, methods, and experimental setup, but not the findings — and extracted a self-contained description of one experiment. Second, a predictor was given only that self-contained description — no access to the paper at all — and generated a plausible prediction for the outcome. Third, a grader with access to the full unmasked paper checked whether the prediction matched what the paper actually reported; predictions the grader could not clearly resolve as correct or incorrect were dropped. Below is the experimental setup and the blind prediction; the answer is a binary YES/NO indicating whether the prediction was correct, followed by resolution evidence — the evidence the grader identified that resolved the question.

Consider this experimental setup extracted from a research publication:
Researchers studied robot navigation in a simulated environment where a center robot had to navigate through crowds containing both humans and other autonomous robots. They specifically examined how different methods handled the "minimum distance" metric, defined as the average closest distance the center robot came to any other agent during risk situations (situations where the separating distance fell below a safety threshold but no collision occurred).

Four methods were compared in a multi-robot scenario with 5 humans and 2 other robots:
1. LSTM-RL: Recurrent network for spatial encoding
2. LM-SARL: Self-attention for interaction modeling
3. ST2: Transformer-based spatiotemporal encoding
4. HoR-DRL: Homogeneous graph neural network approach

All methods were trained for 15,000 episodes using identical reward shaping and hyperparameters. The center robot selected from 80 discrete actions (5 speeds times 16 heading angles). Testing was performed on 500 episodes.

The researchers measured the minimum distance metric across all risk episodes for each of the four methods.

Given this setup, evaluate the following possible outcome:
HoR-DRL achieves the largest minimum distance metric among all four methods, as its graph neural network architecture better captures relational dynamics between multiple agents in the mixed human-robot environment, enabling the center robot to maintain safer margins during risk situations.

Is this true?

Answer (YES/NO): NO